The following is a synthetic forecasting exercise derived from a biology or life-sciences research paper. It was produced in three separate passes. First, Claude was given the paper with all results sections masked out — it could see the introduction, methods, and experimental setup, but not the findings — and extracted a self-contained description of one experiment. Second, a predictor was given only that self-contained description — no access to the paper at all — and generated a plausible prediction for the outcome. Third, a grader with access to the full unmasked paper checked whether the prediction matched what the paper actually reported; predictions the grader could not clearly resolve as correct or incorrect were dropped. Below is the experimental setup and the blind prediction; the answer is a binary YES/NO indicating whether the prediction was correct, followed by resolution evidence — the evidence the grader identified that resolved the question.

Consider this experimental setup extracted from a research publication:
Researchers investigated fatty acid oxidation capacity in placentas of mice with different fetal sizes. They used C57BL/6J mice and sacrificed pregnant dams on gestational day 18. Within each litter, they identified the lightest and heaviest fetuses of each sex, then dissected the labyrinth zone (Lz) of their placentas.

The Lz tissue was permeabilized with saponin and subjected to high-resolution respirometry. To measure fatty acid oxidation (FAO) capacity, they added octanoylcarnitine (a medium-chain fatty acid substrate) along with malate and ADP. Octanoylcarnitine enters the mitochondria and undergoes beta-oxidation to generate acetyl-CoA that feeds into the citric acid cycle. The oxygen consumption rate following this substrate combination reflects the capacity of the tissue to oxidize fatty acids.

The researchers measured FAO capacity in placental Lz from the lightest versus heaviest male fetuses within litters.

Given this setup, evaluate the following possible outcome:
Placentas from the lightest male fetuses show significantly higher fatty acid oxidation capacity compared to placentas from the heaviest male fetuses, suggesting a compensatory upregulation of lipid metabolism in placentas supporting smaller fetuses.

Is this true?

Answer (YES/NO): NO